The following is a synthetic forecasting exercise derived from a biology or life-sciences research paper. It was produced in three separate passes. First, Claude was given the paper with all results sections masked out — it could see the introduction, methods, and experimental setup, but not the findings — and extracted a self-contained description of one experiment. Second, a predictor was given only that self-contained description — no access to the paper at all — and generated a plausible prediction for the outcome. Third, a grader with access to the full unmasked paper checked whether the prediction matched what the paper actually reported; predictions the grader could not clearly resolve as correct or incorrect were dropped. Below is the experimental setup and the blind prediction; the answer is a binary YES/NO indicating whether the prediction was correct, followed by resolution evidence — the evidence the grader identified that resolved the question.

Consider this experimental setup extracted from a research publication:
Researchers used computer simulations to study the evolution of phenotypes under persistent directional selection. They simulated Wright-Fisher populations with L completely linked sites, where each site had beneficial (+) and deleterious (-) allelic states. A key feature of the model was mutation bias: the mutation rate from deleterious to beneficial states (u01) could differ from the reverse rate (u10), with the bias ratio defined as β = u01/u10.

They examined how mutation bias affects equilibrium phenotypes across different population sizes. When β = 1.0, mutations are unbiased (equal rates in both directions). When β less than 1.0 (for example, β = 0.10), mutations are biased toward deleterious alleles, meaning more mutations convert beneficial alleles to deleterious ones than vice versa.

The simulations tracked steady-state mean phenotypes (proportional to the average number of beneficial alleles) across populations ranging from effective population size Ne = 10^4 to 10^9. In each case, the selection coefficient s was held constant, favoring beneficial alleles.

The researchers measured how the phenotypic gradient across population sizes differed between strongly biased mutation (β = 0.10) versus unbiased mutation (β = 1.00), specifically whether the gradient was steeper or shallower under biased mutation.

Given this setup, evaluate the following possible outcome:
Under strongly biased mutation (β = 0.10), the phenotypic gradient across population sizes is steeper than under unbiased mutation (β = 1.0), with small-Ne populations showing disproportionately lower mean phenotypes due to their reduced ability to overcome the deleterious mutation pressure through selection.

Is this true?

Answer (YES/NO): YES